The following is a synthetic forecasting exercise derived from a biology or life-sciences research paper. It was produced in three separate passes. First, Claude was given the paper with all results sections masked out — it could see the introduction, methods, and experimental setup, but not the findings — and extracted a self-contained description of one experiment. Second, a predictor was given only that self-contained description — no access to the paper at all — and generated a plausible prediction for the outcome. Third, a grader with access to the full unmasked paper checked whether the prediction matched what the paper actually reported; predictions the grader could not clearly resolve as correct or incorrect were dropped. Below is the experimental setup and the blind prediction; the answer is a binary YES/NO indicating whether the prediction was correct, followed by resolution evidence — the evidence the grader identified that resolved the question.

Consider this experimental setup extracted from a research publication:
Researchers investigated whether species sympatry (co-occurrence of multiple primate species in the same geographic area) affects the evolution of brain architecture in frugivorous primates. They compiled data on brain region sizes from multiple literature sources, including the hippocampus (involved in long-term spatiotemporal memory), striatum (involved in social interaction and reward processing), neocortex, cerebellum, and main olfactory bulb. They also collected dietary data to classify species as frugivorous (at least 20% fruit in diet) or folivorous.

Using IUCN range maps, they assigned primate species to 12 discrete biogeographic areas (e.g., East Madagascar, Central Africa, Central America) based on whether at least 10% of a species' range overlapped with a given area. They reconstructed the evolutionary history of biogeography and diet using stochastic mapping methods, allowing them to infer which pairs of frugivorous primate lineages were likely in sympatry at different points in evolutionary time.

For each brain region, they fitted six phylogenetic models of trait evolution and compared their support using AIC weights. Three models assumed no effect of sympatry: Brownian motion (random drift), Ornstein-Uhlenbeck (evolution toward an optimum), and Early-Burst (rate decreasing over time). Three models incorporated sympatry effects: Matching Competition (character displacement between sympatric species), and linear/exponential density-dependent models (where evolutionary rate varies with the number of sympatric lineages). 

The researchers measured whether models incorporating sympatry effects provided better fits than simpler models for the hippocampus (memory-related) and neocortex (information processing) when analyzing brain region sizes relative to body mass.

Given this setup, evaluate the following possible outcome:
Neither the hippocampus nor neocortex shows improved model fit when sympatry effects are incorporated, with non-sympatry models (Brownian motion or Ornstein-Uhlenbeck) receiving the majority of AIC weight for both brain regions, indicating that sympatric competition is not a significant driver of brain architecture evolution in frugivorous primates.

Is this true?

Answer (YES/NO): NO